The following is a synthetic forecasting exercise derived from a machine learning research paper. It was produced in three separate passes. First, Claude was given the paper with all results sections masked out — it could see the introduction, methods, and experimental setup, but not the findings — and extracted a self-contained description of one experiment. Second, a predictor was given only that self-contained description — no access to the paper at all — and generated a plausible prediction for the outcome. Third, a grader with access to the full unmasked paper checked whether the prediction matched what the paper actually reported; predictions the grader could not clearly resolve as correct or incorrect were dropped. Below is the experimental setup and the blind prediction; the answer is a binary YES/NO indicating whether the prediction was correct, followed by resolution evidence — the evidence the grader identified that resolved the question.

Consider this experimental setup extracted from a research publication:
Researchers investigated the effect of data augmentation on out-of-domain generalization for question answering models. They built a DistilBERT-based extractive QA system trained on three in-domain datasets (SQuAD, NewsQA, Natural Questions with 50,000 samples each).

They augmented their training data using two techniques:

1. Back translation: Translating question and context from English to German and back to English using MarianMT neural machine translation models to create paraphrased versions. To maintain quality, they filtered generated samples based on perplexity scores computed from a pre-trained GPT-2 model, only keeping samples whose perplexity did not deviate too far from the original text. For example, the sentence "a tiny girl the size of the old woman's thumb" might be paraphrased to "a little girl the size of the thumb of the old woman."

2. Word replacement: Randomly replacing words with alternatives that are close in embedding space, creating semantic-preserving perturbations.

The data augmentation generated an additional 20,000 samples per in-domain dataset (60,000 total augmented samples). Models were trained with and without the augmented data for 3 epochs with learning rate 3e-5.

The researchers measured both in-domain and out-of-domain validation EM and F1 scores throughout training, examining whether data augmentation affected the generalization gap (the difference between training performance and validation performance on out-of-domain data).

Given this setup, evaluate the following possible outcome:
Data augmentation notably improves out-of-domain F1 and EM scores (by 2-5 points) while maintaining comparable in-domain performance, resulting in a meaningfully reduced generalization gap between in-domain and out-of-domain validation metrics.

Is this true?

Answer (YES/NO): NO